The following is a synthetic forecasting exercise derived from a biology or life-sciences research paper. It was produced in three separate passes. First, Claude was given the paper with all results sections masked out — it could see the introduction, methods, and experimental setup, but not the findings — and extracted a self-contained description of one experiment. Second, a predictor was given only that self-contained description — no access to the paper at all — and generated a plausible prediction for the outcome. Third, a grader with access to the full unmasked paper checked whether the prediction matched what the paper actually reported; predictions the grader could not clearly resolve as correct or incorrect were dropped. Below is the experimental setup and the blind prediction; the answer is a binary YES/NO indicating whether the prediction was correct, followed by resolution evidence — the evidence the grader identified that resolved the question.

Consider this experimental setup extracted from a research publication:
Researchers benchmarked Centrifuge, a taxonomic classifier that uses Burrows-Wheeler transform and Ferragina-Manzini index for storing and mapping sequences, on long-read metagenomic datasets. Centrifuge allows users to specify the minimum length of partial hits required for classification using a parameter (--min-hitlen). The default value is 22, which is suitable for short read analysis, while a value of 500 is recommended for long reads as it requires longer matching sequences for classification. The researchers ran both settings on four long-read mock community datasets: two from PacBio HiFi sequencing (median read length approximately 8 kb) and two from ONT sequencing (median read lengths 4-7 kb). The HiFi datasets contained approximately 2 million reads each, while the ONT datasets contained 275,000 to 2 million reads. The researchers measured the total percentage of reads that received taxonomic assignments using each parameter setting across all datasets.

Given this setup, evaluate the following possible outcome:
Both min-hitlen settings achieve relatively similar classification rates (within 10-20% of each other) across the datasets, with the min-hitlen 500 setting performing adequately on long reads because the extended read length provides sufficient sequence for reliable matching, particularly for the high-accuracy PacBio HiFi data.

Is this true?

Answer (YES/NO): NO